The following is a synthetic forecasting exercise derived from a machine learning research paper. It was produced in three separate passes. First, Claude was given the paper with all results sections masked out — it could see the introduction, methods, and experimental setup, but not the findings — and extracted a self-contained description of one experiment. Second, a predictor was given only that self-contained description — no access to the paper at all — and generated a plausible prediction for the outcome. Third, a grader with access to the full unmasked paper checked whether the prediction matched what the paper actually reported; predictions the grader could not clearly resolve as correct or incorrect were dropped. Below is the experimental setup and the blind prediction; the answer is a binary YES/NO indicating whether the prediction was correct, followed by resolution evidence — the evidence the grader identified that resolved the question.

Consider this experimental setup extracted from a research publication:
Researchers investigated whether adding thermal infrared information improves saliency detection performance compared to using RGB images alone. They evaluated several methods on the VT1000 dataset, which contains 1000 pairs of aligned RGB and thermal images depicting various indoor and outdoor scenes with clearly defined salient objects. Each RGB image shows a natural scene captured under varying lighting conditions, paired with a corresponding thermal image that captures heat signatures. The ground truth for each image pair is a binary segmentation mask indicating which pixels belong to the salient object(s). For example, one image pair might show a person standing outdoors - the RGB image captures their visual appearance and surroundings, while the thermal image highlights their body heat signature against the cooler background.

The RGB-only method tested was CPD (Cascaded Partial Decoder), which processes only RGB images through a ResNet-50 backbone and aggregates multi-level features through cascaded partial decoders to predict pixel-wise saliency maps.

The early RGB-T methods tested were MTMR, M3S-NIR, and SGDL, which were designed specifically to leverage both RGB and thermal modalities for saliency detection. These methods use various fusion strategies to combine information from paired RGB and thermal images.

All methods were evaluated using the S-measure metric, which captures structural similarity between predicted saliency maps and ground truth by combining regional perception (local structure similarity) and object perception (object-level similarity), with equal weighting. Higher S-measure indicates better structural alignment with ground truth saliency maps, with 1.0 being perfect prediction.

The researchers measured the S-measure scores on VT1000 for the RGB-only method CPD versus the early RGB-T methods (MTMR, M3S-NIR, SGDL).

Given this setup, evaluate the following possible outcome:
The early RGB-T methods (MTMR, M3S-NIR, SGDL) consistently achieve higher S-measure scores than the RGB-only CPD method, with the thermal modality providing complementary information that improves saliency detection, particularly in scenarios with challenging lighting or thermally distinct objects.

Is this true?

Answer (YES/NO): NO